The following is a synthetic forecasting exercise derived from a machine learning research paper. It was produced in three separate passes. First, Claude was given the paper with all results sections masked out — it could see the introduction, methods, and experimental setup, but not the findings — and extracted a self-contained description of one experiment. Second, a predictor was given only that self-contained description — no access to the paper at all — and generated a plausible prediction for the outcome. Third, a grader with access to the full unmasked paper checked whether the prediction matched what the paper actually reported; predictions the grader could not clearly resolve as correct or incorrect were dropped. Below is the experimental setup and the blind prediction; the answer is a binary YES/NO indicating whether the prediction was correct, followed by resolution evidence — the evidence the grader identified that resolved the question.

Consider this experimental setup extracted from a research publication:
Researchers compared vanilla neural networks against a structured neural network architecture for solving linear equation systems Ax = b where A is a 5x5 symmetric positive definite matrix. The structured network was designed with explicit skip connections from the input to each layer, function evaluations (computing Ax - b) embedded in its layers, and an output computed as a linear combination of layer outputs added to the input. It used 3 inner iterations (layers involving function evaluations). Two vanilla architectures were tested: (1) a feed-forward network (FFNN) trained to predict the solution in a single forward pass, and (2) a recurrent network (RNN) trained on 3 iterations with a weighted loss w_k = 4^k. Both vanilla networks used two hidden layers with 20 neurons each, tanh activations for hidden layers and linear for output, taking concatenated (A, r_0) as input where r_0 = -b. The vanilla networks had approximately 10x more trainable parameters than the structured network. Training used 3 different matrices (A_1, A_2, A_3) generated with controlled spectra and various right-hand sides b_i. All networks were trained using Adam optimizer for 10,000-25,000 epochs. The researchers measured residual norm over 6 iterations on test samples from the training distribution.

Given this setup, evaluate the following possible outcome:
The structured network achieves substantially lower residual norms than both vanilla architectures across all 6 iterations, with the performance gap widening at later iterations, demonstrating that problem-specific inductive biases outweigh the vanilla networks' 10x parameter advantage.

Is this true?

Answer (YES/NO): YES